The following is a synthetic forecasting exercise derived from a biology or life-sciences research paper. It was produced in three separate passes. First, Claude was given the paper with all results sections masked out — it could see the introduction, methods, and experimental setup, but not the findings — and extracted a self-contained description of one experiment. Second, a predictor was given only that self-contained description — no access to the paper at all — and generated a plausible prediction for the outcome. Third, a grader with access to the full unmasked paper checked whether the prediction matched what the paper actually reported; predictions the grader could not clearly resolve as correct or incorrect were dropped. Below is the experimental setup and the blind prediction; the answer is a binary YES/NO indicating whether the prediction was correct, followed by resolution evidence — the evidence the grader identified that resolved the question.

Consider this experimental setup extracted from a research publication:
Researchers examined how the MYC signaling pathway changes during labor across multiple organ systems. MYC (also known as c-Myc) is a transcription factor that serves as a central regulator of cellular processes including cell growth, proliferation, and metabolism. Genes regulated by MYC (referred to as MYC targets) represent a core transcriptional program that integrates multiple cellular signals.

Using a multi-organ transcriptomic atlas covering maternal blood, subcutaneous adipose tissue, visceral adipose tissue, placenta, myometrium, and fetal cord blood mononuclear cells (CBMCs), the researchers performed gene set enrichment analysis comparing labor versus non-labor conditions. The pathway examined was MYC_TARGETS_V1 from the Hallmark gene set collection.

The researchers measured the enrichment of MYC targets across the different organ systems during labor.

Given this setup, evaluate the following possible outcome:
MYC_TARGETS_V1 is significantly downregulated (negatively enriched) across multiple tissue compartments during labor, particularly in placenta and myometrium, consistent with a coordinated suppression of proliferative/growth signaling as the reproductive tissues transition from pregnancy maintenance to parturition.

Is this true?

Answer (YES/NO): NO